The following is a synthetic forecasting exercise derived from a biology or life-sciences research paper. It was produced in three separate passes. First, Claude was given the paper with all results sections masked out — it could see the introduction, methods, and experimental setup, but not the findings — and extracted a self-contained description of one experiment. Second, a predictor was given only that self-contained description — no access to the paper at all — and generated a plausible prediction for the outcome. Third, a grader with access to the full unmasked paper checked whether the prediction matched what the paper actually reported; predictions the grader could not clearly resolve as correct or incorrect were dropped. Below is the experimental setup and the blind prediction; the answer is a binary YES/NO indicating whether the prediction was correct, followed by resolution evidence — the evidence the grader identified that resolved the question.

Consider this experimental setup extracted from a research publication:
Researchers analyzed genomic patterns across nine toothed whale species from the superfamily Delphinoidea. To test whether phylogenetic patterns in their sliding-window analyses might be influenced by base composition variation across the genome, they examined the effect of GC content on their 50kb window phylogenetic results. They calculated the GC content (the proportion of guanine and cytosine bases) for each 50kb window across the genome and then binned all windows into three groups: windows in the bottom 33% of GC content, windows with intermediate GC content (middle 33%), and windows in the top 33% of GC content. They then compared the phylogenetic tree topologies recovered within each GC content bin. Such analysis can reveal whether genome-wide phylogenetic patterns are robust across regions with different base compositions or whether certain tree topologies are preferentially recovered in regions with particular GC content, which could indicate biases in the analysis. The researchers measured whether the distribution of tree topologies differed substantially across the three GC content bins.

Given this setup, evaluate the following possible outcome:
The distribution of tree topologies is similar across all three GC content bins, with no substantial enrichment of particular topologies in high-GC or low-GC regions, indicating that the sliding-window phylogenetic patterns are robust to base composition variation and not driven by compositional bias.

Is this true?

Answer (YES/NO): YES